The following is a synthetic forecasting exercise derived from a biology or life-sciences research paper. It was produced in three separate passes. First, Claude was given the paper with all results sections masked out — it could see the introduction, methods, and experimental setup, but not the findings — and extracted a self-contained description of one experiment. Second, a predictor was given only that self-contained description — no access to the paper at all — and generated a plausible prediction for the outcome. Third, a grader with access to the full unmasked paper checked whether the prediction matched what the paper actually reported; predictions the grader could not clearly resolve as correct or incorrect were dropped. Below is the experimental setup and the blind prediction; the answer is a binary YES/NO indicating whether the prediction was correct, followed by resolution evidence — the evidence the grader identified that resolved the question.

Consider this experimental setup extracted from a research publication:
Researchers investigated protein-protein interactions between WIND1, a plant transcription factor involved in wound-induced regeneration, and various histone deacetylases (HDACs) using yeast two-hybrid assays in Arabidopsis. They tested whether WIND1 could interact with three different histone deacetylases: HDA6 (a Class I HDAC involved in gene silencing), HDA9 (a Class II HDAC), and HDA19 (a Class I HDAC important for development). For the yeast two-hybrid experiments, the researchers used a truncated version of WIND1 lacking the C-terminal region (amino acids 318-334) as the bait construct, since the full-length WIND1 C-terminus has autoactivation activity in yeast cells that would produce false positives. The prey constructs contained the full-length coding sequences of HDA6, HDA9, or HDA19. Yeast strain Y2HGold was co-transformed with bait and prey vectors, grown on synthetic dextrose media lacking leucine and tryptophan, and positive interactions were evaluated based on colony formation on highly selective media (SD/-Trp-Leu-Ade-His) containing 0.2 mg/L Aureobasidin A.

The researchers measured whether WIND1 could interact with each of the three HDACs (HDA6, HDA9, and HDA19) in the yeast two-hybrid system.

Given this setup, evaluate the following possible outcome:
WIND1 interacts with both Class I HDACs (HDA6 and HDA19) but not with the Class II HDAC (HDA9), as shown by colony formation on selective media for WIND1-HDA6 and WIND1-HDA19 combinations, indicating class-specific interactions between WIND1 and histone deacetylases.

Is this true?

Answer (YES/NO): NO